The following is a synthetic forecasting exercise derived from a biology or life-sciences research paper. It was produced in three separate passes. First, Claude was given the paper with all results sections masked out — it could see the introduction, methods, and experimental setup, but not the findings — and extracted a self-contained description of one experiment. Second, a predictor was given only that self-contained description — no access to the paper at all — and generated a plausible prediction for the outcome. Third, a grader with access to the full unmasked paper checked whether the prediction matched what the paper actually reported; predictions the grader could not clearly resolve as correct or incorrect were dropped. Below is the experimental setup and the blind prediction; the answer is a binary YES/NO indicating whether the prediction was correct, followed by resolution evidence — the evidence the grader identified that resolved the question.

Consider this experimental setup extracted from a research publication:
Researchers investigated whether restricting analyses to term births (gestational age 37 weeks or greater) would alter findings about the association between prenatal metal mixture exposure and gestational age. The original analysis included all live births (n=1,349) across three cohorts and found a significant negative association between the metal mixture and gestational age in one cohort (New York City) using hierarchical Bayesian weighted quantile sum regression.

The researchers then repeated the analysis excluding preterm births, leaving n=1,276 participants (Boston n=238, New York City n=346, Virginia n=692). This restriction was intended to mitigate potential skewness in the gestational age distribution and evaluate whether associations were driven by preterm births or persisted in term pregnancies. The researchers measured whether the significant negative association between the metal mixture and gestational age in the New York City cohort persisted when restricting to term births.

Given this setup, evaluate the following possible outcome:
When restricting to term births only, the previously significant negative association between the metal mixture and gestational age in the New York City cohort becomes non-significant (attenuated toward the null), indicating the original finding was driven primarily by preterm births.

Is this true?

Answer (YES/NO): YES